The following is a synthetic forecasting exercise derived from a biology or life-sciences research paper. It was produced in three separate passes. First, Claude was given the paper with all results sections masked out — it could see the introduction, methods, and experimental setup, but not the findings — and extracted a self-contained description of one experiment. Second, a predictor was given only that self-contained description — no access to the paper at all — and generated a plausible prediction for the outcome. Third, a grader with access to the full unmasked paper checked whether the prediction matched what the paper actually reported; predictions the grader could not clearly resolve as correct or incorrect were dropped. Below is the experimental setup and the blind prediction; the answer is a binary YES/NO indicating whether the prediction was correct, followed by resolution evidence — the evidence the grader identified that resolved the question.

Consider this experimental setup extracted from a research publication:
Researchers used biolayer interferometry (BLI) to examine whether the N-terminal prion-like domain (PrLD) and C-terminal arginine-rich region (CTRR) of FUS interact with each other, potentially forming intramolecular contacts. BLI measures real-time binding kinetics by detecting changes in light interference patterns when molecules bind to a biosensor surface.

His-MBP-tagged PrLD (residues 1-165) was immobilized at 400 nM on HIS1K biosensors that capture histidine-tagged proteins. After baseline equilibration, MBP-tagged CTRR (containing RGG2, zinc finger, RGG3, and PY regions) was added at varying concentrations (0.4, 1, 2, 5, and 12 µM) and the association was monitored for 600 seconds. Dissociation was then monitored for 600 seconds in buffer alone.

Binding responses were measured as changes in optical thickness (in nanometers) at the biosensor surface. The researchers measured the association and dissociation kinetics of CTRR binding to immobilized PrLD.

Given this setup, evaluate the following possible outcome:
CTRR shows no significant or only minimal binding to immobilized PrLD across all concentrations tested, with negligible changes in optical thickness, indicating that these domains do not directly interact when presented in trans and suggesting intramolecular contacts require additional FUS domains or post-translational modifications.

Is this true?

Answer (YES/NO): NO